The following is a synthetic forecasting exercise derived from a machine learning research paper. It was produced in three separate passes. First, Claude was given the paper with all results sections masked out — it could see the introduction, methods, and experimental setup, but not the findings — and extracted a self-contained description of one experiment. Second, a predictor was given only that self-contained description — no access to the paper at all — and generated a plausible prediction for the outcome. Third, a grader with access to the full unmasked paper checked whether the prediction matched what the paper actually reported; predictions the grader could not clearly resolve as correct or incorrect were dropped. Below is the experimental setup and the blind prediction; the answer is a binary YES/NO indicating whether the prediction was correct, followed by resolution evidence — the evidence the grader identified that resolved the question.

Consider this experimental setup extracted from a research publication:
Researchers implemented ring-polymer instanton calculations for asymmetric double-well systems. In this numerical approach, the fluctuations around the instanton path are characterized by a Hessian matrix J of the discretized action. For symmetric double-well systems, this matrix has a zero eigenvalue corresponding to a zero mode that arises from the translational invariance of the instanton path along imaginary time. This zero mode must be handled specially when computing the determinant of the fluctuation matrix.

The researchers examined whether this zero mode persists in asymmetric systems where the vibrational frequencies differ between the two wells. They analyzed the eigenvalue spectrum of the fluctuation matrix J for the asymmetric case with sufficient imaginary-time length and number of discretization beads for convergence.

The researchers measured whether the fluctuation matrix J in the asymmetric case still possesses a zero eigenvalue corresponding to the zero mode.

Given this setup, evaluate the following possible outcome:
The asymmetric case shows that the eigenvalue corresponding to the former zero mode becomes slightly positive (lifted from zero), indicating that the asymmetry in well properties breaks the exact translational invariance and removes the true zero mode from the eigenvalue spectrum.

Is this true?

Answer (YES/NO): NO